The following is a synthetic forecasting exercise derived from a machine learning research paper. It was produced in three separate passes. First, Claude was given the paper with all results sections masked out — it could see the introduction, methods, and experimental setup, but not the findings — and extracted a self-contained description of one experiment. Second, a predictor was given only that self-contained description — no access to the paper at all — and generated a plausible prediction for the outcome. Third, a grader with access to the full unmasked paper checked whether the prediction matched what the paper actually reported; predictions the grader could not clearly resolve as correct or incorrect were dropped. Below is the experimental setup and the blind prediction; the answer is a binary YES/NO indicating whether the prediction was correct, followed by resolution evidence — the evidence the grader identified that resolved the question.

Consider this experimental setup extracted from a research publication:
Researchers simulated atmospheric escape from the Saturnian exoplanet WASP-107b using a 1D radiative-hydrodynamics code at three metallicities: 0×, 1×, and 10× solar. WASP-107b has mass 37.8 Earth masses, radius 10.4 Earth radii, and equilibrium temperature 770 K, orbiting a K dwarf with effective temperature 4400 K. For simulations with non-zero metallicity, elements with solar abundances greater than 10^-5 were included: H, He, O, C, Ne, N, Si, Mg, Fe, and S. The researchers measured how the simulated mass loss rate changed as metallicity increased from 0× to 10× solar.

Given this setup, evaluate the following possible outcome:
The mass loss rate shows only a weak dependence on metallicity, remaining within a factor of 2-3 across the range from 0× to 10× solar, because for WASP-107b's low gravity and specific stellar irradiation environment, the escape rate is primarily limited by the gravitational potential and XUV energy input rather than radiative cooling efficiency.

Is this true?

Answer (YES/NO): NO